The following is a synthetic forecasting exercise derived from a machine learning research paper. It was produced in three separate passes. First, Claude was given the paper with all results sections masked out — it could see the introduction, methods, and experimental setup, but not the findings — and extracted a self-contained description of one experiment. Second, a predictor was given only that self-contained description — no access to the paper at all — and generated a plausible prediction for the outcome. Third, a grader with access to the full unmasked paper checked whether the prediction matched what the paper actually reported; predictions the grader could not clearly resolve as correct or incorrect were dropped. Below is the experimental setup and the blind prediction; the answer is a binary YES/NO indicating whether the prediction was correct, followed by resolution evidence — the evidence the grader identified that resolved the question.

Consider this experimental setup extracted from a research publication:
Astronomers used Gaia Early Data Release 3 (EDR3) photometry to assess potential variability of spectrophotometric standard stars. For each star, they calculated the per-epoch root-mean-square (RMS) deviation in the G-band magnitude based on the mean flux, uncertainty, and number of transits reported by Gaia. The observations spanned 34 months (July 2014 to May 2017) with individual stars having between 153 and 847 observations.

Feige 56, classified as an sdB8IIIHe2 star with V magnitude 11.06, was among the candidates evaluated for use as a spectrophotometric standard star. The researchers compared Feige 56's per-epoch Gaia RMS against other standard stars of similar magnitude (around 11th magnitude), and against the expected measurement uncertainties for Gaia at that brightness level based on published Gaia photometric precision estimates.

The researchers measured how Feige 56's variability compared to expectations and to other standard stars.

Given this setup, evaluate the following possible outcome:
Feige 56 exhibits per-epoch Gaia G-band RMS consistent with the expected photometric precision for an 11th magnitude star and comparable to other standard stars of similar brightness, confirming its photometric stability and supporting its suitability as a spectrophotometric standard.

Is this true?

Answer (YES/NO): NO